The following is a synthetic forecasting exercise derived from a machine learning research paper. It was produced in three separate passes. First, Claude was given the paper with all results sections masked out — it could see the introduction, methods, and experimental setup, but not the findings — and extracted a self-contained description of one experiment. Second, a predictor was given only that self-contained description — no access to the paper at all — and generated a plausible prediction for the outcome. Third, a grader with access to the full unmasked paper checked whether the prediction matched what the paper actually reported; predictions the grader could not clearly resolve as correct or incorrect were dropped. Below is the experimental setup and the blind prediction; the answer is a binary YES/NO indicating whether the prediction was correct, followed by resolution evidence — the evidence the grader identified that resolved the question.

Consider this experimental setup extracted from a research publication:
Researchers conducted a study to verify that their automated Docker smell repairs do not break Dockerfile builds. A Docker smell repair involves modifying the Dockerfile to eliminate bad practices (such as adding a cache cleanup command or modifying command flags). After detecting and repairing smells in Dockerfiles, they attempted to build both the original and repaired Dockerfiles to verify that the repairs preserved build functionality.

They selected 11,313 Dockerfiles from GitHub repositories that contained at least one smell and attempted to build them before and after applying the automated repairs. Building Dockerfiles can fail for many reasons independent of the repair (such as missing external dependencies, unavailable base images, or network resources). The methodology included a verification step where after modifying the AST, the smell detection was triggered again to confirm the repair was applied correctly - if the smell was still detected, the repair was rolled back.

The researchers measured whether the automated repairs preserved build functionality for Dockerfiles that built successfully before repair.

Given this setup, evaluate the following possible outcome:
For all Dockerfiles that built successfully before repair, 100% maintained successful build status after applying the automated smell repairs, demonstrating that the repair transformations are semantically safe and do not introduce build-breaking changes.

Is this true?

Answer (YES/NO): NO